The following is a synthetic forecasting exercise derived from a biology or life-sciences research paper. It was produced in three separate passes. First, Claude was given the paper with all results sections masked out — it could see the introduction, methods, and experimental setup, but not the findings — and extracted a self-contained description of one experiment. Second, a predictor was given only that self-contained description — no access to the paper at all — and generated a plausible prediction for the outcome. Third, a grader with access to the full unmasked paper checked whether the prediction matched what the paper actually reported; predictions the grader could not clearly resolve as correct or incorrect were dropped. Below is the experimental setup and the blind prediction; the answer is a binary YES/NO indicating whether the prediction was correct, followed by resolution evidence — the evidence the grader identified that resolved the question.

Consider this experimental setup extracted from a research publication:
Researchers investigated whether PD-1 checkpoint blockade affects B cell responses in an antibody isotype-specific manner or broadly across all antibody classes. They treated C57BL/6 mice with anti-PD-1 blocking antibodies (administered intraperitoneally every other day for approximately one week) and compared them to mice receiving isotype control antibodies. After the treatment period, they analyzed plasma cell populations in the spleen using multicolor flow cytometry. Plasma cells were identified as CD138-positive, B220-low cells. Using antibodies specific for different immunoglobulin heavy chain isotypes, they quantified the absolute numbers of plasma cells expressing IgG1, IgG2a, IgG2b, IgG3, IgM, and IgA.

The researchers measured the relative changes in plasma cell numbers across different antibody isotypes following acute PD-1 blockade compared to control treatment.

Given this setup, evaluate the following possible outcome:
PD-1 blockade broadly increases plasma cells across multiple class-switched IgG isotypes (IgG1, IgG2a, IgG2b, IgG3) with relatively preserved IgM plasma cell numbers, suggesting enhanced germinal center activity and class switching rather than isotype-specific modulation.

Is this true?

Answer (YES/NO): NO